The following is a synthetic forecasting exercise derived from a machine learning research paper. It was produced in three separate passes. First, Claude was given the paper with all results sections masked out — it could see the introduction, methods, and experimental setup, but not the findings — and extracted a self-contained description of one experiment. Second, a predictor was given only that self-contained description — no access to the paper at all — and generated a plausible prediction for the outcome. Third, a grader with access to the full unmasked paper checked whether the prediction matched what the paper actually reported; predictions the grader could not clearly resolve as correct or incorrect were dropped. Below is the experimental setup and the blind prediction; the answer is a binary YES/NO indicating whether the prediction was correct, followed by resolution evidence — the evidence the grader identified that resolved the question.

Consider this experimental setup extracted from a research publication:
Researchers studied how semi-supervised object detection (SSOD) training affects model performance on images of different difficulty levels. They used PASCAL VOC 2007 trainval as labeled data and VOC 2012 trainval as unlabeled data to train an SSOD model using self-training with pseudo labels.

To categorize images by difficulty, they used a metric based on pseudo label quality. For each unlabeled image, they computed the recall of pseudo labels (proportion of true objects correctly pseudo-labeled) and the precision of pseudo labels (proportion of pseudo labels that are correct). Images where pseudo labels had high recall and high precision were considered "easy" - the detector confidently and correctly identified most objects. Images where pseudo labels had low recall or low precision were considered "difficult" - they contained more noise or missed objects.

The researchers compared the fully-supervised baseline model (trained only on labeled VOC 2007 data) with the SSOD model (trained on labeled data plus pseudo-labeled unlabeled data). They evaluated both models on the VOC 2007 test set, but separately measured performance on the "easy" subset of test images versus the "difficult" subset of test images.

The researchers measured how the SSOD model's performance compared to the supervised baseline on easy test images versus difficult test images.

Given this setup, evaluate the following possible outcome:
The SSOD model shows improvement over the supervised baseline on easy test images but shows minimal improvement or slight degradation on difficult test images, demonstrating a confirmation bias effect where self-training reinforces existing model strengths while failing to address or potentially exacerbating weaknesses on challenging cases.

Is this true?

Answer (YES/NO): NO